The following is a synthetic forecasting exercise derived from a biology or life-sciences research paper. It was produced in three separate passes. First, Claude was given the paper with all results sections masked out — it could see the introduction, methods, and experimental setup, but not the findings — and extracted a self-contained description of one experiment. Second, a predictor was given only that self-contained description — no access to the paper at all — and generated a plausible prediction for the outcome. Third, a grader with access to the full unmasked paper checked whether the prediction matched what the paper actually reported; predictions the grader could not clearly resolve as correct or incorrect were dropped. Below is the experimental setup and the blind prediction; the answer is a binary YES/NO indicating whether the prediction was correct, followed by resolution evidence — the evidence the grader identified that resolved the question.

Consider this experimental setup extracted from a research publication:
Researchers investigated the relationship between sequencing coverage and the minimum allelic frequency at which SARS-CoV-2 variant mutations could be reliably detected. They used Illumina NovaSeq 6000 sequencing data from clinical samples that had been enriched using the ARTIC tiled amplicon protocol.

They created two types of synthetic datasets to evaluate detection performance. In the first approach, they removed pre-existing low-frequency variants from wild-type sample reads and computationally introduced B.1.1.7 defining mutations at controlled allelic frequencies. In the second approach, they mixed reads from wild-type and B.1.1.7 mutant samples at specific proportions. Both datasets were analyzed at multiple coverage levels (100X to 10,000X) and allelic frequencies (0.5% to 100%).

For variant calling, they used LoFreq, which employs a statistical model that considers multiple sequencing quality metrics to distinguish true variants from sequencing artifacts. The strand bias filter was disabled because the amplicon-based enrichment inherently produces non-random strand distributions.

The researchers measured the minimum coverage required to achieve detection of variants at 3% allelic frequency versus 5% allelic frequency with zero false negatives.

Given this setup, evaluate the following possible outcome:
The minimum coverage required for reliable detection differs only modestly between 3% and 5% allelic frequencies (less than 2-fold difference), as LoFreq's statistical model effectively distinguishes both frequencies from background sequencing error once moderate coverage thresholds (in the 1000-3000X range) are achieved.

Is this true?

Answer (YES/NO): NO